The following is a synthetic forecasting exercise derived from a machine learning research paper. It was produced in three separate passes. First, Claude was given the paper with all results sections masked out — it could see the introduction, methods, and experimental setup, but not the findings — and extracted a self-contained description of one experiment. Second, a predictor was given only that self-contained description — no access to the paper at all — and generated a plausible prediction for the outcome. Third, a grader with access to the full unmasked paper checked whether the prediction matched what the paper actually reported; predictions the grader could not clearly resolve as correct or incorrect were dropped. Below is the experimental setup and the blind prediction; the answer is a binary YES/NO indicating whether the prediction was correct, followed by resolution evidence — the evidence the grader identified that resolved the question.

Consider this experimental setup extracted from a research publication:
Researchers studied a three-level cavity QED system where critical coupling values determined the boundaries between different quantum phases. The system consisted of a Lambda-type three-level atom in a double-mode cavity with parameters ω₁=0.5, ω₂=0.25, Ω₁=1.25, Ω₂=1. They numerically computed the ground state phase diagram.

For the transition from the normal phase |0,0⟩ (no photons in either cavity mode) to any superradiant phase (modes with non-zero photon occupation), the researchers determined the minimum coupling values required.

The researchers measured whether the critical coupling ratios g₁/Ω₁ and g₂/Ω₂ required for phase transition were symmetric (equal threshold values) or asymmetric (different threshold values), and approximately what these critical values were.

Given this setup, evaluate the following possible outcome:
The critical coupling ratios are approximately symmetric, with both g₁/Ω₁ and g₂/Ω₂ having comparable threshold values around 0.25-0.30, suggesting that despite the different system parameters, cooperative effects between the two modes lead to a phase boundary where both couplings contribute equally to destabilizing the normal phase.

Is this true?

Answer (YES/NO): NO